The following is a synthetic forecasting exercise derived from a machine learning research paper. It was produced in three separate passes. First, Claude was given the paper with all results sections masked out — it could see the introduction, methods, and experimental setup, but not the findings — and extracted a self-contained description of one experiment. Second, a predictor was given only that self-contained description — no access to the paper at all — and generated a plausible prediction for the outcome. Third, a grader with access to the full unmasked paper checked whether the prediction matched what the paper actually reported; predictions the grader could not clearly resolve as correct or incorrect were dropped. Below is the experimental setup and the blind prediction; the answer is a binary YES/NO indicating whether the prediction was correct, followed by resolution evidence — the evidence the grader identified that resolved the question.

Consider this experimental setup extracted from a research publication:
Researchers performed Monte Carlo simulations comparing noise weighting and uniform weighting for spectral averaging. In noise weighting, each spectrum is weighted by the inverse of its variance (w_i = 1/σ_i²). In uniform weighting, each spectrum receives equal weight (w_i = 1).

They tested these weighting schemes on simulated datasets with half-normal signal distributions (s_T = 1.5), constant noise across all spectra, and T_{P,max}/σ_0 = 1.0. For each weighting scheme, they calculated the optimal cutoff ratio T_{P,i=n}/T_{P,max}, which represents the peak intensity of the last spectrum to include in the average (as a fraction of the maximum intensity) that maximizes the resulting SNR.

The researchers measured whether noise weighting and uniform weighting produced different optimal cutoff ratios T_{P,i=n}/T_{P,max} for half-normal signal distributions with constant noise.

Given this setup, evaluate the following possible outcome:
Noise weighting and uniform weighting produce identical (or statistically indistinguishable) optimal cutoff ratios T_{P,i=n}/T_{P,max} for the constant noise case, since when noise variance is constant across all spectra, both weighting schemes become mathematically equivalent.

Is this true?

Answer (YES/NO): YES